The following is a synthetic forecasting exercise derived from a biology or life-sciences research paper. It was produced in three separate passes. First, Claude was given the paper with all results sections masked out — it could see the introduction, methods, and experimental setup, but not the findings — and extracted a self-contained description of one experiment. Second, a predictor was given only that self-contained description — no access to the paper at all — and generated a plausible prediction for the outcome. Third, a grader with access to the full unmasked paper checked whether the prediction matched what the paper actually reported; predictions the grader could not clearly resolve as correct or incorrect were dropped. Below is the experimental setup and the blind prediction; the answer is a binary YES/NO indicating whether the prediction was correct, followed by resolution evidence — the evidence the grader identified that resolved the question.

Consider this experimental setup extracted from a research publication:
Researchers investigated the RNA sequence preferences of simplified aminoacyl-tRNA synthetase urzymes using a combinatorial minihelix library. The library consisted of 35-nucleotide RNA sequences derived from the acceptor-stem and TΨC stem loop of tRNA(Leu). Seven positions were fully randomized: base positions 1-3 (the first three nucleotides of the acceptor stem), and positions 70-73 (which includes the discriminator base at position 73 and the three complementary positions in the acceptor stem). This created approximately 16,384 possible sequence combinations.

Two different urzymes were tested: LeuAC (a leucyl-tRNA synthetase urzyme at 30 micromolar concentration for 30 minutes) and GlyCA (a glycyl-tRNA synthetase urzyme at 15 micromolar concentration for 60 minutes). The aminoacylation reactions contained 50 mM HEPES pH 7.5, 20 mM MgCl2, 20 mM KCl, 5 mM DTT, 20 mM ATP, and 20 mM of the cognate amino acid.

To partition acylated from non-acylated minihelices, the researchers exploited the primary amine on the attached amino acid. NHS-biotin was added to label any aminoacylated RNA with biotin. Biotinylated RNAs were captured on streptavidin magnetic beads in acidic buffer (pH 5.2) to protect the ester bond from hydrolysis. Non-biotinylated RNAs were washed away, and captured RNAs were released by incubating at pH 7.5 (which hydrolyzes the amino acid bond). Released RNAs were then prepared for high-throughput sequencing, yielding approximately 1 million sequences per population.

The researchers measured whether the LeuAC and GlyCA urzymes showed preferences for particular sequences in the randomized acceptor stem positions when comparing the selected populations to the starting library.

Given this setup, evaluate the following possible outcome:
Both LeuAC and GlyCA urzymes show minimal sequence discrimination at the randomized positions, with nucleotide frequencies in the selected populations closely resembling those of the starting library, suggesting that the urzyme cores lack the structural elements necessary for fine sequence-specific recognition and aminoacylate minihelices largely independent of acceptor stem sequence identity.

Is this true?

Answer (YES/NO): NO